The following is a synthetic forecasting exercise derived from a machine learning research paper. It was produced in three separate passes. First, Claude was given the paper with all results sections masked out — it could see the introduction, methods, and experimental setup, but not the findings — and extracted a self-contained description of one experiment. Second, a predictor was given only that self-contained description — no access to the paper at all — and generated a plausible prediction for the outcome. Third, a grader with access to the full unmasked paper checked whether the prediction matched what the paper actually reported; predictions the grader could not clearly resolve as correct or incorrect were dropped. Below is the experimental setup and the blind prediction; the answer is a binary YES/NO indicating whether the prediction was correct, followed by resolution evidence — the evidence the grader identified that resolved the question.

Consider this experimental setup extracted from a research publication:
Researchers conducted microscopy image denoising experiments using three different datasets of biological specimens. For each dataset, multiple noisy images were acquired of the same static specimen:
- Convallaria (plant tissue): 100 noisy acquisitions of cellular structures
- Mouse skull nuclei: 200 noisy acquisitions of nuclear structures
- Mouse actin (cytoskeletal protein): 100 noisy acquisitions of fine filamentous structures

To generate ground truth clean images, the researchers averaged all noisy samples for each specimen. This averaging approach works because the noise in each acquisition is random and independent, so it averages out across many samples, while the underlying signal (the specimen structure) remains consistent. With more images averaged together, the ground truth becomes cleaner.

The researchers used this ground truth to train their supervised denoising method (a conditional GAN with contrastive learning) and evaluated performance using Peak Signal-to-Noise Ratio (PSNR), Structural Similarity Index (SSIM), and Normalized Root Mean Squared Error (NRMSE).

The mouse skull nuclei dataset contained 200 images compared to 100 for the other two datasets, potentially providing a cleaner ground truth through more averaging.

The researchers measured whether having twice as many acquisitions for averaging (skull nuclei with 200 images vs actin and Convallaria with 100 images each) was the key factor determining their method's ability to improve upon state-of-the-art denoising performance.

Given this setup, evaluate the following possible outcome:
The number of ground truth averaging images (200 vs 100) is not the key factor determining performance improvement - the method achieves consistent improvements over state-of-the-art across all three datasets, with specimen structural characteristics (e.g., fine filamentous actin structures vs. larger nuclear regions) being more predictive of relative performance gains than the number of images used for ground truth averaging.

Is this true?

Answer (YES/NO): NO